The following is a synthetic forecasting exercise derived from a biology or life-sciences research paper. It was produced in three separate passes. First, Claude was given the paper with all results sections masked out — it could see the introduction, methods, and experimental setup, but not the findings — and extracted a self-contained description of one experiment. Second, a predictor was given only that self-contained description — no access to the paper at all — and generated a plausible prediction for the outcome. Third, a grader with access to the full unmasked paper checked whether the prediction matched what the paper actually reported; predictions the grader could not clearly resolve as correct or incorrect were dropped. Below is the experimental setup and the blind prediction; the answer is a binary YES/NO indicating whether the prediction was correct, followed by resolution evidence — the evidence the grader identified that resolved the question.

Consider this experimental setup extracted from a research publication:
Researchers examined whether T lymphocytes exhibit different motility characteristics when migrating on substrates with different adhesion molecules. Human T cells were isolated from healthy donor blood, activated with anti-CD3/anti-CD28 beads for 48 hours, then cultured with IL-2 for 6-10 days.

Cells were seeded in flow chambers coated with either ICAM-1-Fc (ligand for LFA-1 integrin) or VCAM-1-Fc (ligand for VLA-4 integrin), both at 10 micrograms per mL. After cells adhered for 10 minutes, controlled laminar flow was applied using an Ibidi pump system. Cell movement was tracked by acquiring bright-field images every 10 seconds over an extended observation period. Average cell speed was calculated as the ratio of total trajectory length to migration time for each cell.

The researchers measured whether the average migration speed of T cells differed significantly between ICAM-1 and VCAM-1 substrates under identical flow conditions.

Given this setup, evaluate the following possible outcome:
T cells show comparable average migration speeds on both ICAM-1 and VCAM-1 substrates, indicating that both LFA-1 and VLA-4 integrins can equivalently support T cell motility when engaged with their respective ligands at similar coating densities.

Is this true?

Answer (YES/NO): YES